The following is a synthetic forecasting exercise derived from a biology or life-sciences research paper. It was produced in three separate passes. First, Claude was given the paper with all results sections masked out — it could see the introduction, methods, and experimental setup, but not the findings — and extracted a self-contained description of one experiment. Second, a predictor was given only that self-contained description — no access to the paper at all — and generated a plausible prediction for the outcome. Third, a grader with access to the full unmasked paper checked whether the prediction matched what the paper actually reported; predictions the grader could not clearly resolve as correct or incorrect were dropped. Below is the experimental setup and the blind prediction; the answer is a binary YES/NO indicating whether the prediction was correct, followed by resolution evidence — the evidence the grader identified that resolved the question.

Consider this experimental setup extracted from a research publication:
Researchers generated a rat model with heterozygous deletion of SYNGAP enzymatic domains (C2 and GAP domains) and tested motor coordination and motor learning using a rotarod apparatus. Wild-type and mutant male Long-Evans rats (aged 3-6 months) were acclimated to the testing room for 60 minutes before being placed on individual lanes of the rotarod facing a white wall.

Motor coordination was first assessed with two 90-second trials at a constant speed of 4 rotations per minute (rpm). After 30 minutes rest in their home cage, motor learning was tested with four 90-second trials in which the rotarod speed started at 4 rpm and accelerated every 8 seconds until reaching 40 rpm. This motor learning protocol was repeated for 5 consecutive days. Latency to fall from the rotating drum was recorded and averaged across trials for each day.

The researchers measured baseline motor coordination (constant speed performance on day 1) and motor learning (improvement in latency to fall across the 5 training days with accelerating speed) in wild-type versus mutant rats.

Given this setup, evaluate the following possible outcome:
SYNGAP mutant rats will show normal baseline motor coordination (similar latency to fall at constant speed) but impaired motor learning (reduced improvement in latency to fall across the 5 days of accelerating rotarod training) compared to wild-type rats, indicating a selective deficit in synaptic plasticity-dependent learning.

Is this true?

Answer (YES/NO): NO